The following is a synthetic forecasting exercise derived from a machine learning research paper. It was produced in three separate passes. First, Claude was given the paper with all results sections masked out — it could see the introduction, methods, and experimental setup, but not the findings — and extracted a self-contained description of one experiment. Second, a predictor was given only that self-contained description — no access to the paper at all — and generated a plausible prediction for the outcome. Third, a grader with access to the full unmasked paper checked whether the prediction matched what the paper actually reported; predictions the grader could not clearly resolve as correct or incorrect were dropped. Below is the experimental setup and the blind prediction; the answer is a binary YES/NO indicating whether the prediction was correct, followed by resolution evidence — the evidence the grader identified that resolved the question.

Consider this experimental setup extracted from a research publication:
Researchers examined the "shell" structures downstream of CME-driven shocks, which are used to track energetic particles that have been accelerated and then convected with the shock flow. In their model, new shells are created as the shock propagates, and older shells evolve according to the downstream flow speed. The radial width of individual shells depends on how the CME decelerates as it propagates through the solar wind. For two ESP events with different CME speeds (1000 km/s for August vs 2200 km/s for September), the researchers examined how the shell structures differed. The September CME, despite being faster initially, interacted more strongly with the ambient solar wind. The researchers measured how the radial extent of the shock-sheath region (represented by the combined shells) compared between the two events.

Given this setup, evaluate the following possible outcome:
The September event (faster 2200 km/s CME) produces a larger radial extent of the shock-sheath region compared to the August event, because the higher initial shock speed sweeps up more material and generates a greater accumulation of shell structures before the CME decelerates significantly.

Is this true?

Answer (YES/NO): YES